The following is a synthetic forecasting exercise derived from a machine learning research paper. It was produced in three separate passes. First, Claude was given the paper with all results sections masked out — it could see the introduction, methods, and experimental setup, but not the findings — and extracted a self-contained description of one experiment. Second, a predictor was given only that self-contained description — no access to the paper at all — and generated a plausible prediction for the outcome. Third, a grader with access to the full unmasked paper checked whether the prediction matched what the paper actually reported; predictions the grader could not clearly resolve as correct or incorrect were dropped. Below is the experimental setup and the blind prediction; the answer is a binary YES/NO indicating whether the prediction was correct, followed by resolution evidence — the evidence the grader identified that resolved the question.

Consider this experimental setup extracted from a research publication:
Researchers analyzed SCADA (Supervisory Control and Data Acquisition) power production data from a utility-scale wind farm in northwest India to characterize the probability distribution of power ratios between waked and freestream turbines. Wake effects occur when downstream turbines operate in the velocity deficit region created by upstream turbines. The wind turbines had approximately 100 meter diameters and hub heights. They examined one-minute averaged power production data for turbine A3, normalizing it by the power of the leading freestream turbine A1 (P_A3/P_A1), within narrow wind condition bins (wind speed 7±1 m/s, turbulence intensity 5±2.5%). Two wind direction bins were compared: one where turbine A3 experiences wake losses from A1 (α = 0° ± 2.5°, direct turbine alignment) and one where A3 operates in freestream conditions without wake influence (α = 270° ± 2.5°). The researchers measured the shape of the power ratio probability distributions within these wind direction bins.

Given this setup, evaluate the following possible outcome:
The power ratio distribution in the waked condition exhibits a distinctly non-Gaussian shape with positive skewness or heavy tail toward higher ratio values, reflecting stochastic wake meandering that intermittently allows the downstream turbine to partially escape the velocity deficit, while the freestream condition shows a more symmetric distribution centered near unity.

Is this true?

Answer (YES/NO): NO